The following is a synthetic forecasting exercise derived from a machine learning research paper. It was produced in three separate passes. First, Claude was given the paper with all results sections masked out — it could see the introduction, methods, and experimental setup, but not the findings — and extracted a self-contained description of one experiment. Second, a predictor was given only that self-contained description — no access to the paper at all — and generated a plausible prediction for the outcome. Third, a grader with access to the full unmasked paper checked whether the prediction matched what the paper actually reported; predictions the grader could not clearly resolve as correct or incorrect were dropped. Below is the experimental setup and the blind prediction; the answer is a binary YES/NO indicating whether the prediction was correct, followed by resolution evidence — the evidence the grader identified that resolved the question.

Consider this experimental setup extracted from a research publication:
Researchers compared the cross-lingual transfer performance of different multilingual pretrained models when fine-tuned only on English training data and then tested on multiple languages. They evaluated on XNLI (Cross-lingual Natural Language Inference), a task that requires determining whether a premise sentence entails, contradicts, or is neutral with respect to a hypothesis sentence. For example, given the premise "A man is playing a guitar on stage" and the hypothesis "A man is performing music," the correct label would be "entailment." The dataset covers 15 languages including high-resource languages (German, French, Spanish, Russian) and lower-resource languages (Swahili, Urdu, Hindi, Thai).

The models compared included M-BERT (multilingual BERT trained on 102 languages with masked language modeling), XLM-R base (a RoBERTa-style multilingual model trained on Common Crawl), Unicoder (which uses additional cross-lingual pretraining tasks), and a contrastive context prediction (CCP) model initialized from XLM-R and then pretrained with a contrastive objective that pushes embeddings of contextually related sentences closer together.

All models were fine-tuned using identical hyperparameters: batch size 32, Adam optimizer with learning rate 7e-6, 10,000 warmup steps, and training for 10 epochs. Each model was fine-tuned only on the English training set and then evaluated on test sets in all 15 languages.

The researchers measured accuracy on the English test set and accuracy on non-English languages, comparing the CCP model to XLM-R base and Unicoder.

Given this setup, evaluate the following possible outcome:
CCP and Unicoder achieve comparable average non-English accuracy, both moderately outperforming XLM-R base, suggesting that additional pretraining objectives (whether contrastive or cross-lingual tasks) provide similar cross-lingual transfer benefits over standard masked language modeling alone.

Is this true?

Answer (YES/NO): NO